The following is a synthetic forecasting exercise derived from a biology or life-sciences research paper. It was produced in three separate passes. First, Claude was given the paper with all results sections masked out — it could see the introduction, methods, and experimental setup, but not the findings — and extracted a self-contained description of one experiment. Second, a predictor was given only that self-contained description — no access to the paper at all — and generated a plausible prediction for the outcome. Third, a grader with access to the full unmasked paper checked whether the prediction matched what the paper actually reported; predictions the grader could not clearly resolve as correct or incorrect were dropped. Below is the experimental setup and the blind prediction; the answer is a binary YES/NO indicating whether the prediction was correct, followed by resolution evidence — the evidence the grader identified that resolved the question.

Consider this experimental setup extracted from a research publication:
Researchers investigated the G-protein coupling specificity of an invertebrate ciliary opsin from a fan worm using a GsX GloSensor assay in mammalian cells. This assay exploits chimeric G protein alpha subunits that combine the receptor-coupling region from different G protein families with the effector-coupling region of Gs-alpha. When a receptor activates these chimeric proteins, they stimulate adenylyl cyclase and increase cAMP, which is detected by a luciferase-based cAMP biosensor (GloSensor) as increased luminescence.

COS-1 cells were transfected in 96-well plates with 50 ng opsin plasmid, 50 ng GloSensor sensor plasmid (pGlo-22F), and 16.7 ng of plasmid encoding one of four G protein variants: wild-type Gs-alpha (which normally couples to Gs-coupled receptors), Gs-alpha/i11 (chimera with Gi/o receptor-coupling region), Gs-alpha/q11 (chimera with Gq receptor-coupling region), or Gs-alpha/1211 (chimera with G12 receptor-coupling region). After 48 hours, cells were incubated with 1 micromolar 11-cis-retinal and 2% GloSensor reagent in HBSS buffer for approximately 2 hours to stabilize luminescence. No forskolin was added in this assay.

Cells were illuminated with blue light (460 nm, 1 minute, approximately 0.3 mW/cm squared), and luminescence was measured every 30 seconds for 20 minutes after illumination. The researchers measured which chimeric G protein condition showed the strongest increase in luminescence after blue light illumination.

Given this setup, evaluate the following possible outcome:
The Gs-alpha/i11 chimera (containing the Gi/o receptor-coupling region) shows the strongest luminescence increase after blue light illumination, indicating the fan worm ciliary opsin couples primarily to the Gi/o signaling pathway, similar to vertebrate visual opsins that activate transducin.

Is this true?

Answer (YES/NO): YES